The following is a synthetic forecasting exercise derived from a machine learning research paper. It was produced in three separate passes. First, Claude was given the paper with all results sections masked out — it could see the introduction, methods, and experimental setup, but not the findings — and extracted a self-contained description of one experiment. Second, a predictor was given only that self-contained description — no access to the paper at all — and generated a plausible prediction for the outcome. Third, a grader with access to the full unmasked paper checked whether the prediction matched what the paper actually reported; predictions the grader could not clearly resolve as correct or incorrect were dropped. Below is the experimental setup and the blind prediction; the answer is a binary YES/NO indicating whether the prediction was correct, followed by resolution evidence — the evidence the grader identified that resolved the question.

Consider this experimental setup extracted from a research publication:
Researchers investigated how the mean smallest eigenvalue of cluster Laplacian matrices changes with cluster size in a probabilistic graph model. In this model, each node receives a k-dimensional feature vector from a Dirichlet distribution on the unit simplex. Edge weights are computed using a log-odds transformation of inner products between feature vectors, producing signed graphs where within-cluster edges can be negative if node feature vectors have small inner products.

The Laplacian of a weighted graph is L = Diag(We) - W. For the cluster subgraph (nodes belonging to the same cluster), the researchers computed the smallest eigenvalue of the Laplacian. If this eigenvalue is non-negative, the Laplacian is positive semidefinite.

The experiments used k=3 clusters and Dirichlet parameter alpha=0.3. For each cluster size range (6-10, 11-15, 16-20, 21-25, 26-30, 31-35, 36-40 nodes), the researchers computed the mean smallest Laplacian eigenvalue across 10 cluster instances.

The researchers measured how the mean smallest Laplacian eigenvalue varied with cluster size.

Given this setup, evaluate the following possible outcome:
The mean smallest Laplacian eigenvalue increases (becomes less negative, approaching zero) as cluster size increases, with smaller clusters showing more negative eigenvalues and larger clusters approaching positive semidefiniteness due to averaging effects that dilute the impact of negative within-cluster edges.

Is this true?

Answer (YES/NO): NO